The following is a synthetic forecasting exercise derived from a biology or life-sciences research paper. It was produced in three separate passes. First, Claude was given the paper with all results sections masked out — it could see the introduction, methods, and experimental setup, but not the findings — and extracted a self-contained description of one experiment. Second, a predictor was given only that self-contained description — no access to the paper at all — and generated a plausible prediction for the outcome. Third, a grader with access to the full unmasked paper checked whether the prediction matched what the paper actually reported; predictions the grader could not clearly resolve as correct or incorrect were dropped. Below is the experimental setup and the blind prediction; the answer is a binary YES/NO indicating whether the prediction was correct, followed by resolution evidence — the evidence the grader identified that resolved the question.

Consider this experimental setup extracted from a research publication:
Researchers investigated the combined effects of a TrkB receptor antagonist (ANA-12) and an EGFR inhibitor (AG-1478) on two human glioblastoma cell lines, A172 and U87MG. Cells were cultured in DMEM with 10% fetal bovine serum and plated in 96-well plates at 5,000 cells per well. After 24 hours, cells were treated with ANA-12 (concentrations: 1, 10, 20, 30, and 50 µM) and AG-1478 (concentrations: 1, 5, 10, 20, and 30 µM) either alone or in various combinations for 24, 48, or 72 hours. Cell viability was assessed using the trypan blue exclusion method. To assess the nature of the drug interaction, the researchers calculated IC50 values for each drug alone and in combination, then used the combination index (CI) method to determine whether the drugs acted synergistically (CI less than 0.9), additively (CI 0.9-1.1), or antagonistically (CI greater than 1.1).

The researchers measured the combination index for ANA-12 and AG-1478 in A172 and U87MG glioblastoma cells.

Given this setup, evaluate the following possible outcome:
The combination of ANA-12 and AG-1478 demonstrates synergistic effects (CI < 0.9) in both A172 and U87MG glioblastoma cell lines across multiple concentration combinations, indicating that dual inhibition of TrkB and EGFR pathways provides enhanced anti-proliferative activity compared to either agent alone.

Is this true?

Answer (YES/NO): NO